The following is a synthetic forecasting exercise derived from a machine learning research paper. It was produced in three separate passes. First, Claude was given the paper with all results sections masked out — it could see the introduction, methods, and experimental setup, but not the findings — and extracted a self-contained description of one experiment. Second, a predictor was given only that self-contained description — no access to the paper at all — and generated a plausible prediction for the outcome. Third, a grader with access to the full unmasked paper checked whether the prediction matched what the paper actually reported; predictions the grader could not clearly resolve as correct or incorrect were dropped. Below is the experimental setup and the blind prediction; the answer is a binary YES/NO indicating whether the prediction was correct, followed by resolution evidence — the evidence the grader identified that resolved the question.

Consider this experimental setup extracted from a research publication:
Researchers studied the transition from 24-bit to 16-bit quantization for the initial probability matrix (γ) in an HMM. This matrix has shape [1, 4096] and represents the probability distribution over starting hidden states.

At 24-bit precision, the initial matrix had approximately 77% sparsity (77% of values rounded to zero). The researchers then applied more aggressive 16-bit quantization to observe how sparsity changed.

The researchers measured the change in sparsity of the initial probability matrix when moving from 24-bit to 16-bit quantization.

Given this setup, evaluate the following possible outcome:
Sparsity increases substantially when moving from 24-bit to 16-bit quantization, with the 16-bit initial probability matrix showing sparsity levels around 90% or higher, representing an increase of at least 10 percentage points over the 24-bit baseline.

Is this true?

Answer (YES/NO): NO